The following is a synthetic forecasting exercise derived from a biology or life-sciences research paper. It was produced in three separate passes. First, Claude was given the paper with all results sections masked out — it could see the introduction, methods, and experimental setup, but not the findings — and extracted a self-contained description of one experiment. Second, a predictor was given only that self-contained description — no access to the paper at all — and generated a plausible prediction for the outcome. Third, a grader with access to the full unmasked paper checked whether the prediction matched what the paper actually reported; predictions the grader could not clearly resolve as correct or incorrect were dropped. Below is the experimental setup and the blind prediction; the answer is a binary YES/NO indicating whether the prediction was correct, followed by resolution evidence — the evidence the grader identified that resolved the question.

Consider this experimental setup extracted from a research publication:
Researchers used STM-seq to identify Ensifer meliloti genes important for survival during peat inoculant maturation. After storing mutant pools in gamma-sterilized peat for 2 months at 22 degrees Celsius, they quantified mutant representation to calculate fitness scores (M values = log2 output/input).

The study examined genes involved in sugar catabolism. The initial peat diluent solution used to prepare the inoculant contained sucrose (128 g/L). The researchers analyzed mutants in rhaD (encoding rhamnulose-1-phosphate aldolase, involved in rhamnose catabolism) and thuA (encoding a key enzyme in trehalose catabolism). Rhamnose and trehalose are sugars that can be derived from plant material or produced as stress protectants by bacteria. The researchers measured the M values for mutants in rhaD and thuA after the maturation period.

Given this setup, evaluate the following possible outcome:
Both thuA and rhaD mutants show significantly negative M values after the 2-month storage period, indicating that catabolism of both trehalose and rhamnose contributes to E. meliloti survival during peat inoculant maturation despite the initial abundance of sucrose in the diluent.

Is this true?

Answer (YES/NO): YES